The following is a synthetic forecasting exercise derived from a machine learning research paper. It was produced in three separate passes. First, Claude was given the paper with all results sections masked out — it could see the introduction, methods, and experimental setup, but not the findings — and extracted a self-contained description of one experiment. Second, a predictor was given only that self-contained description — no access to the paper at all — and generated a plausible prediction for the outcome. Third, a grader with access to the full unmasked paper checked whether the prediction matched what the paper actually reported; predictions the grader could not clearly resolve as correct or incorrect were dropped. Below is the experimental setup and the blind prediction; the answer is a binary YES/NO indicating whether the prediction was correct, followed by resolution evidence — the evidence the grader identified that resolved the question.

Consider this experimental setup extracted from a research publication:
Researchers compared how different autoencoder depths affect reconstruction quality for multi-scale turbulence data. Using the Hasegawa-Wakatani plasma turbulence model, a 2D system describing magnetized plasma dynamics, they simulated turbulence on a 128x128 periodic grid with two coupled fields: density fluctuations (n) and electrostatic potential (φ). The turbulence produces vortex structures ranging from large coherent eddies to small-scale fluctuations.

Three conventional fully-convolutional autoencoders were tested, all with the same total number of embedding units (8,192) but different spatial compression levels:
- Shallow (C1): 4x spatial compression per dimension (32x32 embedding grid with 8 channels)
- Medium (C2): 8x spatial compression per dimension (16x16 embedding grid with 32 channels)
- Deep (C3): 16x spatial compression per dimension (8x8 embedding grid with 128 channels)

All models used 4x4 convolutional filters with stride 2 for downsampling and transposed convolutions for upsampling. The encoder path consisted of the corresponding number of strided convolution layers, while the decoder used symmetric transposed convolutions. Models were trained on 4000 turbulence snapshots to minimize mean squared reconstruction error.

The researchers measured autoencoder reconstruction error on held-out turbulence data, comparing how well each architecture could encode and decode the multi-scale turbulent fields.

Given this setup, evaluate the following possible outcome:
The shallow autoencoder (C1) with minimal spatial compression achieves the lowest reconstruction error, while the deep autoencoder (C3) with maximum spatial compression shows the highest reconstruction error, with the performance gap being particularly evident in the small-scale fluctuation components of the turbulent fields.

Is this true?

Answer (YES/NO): NO